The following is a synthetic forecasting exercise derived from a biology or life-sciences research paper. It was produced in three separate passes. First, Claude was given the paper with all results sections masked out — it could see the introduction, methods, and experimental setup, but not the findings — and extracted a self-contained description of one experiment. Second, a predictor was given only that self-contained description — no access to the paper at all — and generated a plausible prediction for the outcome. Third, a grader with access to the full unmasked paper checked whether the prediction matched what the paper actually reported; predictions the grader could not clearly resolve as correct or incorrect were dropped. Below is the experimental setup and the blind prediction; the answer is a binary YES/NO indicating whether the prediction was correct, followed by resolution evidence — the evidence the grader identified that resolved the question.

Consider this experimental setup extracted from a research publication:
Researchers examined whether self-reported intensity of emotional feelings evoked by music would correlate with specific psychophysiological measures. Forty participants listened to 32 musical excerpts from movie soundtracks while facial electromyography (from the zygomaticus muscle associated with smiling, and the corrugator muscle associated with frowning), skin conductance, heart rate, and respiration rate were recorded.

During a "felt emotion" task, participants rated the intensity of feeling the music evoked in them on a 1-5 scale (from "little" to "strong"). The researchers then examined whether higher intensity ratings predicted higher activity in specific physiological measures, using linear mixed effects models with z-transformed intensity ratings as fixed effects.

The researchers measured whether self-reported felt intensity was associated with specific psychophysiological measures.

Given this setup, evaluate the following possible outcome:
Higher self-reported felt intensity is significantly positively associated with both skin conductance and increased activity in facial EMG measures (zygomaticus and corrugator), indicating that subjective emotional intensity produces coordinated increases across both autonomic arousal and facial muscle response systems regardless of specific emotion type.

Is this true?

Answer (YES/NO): NO